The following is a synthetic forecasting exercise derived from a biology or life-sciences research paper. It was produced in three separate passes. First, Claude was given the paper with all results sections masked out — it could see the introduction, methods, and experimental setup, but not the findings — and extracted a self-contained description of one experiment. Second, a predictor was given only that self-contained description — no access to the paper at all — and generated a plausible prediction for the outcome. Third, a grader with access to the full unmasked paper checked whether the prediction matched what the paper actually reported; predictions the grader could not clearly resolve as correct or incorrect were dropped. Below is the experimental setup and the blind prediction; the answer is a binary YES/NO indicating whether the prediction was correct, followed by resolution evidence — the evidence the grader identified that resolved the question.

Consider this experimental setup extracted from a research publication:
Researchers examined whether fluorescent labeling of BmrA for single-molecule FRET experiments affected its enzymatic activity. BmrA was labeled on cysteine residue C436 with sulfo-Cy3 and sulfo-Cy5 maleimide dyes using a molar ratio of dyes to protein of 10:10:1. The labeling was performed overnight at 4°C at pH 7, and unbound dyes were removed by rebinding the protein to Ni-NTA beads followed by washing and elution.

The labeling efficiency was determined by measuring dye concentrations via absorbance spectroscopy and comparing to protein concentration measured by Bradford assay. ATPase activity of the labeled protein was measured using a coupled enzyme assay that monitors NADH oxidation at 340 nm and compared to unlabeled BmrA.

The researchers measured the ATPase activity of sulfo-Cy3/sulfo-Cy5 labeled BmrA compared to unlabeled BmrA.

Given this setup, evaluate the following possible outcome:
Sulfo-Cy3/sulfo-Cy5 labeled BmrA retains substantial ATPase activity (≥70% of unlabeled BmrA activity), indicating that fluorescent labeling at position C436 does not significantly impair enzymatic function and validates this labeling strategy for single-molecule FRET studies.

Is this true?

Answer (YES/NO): YES